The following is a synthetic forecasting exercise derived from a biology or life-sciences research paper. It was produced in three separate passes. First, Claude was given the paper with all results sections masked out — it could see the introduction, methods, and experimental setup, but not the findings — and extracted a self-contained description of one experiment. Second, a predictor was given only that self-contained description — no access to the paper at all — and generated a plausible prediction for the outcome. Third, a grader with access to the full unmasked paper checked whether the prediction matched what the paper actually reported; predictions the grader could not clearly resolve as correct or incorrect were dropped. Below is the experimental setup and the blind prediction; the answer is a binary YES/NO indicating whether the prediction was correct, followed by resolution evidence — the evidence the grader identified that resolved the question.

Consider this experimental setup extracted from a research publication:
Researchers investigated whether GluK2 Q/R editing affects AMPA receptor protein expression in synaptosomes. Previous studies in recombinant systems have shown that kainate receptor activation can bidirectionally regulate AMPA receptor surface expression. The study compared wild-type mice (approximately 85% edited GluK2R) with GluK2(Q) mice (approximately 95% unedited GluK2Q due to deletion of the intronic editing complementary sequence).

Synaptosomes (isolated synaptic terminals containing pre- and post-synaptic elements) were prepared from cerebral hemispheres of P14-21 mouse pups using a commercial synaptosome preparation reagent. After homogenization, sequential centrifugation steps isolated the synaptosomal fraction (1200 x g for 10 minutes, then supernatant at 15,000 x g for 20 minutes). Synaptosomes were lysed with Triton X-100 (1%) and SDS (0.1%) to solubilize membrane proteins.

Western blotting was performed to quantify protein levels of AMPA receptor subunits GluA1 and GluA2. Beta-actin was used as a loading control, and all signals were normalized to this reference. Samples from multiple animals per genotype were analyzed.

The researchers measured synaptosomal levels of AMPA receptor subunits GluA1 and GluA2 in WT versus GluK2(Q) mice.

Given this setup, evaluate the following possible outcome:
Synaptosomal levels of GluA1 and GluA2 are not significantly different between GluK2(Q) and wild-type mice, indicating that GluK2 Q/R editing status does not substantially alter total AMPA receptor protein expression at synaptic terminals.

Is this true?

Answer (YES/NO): NO